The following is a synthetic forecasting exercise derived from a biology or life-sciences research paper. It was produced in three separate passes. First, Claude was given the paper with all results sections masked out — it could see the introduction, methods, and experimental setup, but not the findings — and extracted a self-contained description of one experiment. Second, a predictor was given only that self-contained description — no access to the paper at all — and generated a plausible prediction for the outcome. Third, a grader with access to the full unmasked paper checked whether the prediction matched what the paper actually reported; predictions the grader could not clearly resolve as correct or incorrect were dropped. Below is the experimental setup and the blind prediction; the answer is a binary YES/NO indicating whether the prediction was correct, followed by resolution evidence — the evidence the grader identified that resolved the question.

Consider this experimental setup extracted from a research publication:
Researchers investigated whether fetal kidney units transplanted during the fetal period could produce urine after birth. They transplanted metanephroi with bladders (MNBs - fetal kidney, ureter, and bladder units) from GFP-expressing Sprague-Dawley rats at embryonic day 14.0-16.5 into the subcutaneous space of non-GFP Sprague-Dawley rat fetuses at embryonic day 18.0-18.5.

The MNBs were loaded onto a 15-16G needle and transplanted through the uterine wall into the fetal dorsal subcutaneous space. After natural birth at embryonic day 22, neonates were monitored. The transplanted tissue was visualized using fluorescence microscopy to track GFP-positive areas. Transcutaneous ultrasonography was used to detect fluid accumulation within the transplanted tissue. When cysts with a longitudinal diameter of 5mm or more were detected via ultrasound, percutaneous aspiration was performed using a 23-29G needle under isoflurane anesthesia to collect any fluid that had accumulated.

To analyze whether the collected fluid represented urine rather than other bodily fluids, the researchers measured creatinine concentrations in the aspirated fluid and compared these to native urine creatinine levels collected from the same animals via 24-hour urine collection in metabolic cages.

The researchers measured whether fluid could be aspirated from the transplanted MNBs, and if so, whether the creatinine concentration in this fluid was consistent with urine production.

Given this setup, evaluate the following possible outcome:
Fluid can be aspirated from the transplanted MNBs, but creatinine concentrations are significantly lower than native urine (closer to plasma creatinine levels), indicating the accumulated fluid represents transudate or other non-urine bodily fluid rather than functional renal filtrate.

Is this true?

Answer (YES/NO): NO